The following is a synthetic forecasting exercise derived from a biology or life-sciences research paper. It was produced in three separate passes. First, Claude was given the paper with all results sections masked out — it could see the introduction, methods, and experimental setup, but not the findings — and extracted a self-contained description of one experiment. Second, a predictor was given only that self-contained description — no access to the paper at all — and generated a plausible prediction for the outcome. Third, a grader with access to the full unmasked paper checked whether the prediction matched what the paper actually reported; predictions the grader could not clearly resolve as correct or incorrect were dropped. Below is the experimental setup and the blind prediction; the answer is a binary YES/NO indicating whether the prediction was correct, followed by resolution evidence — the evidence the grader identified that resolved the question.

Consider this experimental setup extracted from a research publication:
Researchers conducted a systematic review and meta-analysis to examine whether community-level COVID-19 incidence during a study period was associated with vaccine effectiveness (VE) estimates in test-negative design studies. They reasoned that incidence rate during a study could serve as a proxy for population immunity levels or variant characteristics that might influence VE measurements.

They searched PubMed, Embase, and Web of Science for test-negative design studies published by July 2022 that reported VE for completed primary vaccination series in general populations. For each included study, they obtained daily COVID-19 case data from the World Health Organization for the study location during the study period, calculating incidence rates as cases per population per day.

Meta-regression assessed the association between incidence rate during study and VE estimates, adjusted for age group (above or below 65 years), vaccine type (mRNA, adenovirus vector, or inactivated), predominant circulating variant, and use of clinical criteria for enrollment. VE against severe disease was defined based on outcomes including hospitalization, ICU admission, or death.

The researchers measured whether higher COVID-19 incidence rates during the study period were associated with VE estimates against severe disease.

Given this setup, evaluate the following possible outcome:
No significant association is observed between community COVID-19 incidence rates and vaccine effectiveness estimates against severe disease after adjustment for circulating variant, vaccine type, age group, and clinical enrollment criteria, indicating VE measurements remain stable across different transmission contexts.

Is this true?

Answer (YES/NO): NO